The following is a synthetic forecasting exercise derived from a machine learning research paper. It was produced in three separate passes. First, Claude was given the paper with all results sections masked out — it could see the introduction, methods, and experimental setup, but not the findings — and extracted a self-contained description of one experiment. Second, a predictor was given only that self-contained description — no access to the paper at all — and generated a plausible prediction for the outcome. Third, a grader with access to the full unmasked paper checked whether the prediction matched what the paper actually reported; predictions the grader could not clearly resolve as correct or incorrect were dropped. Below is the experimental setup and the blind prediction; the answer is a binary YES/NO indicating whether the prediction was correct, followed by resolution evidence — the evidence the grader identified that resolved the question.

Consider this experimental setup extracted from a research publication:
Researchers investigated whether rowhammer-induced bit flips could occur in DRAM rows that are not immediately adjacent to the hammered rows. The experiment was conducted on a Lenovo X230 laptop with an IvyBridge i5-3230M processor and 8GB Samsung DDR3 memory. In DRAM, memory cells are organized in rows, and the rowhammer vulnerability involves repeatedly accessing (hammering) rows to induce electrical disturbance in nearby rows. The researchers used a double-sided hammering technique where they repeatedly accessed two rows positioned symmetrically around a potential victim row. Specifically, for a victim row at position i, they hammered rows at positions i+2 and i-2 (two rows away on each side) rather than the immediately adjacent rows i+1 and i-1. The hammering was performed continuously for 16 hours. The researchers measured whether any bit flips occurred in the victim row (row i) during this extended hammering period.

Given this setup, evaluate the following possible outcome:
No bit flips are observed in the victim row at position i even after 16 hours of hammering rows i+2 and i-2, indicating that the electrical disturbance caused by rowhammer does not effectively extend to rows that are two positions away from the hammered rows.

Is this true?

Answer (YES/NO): NO